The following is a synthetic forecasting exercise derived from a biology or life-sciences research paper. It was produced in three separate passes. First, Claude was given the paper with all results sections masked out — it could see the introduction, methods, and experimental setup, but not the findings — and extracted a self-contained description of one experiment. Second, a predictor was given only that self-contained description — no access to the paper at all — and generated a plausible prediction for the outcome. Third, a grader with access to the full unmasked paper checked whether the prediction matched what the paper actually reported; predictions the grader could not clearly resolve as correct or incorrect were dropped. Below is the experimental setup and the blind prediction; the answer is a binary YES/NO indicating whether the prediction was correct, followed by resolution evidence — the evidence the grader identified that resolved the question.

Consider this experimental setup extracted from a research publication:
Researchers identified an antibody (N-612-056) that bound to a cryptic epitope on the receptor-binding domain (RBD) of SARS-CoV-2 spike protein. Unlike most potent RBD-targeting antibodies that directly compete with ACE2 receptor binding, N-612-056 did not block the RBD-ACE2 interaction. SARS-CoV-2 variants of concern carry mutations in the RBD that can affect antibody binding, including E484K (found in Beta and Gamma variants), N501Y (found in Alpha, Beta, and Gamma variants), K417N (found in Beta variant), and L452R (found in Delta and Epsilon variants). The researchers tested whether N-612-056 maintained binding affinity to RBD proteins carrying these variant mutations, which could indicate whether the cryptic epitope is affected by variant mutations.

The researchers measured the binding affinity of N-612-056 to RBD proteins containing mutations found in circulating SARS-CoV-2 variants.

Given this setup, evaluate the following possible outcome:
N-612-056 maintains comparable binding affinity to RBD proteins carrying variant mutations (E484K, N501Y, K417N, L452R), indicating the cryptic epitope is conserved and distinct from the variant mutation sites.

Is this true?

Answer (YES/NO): YES